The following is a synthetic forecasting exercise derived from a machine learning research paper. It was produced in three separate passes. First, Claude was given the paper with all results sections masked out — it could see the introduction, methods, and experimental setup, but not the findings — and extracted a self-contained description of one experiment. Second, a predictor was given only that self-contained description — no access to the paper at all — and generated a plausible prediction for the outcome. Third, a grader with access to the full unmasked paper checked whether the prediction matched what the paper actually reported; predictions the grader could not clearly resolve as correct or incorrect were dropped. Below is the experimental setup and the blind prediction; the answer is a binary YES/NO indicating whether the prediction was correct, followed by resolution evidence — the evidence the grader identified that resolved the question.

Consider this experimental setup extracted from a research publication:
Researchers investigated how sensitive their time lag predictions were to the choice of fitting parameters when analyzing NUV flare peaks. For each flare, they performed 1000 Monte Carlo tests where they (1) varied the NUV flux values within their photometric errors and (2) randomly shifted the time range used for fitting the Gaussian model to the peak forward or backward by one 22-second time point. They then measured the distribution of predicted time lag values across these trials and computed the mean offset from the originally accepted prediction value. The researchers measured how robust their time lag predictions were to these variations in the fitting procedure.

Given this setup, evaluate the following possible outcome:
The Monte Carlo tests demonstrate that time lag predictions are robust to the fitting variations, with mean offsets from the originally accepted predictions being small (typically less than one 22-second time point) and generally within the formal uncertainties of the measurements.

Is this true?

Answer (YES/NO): NO